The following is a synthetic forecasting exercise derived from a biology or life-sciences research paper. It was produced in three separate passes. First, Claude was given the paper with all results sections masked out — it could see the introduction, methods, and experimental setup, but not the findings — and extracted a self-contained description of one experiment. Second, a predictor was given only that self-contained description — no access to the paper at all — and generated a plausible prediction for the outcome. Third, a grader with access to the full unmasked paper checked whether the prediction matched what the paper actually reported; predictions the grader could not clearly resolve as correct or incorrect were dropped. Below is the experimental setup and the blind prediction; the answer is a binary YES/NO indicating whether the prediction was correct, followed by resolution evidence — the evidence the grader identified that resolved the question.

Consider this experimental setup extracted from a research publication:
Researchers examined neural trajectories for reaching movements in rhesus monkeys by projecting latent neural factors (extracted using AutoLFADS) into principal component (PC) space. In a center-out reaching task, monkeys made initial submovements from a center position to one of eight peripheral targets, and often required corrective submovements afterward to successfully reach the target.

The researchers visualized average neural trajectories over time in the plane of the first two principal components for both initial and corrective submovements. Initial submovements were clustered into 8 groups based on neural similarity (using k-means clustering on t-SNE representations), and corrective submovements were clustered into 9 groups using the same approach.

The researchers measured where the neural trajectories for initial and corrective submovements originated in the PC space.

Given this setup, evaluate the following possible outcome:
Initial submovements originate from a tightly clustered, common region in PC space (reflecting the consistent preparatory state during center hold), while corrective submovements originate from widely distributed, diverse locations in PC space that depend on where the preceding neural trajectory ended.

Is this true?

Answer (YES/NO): YES